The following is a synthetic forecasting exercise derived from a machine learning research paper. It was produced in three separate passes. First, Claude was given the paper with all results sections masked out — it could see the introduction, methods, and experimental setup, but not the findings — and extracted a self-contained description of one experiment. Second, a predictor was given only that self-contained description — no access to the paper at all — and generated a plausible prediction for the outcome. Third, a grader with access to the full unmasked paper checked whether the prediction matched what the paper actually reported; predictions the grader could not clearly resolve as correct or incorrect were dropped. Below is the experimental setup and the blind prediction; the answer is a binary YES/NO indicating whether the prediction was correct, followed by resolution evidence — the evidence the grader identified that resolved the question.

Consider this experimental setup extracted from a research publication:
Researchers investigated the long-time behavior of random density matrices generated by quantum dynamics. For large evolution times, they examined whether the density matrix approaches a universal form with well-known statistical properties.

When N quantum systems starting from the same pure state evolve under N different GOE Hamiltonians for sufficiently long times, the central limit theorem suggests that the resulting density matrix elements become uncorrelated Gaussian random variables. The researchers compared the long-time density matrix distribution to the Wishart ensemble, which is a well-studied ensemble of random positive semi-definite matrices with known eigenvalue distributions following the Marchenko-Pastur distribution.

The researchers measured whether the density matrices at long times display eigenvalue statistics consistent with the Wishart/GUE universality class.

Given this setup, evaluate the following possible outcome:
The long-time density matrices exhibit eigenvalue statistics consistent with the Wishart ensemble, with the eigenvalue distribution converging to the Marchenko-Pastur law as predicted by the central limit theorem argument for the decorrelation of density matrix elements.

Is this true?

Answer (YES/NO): YES